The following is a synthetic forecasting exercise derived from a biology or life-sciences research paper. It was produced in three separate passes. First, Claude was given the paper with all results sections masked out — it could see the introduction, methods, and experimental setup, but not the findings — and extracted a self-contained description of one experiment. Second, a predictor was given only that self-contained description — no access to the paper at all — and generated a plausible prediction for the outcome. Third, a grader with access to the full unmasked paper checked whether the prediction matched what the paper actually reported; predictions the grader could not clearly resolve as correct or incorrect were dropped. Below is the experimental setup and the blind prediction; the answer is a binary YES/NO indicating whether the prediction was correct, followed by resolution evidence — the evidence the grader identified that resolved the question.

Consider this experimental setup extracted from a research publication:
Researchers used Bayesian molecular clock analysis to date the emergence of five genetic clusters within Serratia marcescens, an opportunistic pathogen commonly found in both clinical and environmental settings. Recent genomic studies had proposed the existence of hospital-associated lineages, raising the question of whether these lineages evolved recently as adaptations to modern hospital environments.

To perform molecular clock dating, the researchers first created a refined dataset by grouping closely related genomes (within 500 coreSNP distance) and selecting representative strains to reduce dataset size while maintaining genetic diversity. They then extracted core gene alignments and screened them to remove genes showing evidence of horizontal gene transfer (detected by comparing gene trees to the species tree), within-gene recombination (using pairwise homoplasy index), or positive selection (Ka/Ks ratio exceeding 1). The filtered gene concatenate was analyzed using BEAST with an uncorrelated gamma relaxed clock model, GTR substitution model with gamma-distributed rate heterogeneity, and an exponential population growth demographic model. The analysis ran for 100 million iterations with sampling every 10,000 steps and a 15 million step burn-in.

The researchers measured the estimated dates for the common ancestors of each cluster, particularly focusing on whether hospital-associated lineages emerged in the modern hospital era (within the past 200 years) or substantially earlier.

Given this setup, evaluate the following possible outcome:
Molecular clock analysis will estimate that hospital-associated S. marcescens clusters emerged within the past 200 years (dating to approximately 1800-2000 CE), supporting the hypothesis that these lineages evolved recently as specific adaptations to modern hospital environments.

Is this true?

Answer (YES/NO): NO